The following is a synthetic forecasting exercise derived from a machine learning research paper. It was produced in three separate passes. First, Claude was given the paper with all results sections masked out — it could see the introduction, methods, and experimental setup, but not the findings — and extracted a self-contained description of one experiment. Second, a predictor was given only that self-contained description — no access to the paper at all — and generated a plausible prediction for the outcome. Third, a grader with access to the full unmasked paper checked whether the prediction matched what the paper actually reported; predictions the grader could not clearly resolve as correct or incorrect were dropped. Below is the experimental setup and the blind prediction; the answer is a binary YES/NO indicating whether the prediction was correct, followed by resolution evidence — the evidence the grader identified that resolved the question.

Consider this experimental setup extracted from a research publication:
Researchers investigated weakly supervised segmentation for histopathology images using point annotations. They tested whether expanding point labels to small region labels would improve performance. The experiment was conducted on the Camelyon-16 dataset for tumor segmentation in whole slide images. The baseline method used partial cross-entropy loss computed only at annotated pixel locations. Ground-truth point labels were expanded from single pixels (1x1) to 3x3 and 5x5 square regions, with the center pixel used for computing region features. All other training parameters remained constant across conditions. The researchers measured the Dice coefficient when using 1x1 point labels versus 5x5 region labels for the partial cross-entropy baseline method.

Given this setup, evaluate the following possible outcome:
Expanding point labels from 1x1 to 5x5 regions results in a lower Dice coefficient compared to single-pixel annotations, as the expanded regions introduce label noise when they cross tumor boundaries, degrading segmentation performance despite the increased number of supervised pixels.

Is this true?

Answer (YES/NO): NO